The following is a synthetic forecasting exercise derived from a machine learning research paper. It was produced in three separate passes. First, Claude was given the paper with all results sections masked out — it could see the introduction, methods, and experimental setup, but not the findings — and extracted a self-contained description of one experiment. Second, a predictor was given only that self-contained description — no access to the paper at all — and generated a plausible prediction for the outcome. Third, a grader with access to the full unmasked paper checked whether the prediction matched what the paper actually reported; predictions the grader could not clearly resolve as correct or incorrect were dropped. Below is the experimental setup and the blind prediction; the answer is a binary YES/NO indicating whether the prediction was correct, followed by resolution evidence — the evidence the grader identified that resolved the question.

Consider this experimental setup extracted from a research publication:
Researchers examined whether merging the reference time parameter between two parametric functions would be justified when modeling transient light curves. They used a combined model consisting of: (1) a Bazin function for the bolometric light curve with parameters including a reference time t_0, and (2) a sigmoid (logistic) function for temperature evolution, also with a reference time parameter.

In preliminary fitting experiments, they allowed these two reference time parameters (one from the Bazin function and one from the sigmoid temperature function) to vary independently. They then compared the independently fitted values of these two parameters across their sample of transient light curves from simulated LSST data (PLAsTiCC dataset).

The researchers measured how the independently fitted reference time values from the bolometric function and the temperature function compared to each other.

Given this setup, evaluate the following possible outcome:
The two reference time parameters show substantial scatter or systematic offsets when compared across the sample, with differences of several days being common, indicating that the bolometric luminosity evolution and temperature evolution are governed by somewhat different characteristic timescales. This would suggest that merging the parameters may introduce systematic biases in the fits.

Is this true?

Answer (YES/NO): NO